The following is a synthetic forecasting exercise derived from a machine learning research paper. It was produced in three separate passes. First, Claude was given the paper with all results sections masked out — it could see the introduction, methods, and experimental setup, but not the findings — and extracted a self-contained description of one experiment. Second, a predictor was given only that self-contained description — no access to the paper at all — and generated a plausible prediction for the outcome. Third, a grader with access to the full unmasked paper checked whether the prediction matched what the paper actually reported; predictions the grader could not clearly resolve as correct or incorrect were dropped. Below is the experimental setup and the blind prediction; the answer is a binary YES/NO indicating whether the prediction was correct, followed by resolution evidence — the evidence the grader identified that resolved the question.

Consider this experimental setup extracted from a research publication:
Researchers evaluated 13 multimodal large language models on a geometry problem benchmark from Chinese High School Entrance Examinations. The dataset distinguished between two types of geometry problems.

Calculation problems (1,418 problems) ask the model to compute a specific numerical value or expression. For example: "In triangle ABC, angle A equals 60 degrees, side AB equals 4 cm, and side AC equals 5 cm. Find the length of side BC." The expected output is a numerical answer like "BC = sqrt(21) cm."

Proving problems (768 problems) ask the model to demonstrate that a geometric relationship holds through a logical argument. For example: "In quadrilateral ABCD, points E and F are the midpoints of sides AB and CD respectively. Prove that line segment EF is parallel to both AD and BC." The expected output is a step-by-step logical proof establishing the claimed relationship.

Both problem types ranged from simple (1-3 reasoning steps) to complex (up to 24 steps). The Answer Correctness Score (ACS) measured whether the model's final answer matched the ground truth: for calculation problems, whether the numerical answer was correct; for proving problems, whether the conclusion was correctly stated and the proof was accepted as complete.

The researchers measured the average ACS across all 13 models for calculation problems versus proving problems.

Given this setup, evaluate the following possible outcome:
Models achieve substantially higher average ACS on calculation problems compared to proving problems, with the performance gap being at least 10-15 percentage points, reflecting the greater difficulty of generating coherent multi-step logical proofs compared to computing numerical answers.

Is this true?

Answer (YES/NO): NO